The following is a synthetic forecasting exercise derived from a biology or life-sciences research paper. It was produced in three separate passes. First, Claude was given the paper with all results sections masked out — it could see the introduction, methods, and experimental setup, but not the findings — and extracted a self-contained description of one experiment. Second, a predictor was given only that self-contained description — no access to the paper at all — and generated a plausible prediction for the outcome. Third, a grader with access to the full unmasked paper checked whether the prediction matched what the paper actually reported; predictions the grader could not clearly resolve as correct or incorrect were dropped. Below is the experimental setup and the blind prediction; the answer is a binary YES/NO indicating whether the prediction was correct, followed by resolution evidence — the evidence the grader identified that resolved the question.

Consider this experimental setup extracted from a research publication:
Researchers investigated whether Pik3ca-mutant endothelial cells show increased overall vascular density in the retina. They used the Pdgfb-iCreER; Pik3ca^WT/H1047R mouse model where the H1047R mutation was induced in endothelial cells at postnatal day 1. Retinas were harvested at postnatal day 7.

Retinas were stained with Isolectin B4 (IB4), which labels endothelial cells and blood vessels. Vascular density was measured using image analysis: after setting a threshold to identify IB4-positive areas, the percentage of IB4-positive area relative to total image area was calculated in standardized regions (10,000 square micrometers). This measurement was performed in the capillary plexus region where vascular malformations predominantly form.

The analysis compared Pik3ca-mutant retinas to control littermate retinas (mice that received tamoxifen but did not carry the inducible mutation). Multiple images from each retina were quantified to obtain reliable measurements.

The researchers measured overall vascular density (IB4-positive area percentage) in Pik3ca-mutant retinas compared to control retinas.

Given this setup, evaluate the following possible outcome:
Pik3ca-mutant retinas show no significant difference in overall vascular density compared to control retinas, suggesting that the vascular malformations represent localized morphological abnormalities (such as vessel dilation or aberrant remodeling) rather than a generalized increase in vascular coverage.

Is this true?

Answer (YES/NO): NO